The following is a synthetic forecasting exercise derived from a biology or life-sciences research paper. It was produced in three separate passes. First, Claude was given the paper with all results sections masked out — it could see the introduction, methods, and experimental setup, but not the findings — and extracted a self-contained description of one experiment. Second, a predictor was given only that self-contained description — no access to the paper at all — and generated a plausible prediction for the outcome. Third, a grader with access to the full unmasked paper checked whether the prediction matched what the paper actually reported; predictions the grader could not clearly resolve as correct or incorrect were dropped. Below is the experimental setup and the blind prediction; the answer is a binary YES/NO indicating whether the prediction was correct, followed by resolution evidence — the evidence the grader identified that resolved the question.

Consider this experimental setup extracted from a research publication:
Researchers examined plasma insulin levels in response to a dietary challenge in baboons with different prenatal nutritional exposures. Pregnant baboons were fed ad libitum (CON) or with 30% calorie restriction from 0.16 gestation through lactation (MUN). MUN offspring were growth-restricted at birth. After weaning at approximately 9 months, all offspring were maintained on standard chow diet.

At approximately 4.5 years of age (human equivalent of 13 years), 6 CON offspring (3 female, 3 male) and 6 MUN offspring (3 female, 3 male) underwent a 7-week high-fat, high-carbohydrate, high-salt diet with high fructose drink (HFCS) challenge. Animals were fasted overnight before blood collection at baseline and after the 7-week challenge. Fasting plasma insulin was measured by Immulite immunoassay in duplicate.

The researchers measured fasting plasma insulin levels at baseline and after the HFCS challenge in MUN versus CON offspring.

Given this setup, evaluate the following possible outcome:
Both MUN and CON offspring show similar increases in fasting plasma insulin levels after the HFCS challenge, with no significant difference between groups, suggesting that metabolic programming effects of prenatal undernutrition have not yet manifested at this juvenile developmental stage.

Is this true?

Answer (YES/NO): NO